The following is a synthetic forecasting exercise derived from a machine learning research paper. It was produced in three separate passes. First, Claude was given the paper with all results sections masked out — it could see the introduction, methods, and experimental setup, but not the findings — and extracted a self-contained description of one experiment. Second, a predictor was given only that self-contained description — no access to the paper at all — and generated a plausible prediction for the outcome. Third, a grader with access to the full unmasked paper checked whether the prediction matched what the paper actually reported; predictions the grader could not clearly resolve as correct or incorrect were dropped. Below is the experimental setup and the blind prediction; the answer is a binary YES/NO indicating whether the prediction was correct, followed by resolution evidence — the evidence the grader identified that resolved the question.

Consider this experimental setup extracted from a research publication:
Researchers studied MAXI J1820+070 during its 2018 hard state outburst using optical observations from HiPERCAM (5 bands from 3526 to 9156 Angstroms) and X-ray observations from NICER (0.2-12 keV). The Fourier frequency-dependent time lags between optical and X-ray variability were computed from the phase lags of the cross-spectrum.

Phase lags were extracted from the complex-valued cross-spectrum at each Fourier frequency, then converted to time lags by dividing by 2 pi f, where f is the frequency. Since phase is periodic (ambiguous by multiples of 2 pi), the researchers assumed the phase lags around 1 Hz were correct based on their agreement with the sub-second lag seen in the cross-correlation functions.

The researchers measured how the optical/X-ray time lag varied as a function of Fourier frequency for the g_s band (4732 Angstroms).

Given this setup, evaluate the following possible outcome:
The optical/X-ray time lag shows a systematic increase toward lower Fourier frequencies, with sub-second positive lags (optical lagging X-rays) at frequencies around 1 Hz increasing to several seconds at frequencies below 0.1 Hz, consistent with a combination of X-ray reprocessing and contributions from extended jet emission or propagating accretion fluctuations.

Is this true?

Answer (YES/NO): NO